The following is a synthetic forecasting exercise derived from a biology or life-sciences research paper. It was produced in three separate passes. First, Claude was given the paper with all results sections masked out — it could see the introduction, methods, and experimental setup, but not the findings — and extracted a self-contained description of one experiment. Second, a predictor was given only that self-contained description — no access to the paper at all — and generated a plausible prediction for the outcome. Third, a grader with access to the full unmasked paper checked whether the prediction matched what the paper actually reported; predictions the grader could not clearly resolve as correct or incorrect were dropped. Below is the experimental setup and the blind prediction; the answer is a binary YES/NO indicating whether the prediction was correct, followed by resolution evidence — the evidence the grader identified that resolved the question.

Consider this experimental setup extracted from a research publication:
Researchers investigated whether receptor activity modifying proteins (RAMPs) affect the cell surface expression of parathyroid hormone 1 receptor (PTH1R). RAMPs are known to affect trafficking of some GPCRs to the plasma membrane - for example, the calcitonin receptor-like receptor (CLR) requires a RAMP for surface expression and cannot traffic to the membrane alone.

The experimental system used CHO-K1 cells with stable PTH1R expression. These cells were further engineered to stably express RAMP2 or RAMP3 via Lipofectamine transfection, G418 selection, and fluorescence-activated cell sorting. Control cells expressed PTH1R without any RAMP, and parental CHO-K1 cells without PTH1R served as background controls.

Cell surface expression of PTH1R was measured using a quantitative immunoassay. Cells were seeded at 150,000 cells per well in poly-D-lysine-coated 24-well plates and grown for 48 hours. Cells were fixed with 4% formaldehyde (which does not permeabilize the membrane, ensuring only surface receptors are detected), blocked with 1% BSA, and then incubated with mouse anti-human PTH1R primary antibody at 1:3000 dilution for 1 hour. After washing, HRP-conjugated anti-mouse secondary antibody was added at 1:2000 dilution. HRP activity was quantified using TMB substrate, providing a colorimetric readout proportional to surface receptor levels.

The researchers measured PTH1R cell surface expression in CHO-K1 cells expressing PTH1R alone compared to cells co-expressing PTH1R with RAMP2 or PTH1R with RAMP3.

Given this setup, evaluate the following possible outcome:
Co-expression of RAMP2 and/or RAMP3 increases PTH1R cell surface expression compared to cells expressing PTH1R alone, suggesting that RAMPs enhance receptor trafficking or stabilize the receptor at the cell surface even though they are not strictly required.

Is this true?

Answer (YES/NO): NO